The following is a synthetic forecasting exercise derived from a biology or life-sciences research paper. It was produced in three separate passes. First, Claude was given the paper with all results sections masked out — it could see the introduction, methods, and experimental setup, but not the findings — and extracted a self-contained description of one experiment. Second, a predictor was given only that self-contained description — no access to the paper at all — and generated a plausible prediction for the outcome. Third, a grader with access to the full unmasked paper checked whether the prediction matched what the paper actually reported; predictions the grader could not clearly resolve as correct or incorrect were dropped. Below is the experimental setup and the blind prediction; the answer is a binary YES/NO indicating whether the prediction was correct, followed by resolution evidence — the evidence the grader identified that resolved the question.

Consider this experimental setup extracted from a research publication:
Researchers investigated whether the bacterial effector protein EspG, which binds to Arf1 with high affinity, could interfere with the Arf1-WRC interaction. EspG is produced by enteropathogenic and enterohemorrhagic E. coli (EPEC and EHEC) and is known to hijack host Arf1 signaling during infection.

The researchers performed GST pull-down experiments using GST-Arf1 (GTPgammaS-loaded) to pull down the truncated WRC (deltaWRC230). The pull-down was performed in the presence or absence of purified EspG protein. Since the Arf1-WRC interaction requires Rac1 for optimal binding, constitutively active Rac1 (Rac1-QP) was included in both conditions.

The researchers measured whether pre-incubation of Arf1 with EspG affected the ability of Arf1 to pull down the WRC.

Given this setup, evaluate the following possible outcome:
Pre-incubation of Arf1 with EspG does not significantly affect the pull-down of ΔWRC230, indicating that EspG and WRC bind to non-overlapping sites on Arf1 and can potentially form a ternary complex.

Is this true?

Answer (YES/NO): NO